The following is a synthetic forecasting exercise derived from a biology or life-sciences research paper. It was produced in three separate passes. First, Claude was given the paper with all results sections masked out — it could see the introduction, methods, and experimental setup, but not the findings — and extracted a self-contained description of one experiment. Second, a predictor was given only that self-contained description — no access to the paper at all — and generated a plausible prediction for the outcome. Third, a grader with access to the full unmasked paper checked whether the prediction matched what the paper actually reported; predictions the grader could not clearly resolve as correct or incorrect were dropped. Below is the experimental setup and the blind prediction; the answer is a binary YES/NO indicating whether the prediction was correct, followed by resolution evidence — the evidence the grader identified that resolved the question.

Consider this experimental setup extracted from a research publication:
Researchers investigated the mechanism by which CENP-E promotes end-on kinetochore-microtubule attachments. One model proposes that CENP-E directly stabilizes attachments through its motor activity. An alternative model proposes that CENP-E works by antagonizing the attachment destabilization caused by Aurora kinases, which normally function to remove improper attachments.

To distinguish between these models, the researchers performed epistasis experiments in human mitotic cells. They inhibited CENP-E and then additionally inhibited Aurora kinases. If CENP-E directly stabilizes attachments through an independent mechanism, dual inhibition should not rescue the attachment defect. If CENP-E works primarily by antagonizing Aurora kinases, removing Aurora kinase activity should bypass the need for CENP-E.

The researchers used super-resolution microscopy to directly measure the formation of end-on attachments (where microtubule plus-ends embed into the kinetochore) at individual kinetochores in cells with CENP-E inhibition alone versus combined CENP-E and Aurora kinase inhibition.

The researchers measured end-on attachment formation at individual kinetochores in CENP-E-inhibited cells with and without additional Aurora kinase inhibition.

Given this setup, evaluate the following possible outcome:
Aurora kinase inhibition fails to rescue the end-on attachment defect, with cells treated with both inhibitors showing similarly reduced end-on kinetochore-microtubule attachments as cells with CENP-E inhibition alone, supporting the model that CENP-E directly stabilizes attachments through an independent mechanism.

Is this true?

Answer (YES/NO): NO